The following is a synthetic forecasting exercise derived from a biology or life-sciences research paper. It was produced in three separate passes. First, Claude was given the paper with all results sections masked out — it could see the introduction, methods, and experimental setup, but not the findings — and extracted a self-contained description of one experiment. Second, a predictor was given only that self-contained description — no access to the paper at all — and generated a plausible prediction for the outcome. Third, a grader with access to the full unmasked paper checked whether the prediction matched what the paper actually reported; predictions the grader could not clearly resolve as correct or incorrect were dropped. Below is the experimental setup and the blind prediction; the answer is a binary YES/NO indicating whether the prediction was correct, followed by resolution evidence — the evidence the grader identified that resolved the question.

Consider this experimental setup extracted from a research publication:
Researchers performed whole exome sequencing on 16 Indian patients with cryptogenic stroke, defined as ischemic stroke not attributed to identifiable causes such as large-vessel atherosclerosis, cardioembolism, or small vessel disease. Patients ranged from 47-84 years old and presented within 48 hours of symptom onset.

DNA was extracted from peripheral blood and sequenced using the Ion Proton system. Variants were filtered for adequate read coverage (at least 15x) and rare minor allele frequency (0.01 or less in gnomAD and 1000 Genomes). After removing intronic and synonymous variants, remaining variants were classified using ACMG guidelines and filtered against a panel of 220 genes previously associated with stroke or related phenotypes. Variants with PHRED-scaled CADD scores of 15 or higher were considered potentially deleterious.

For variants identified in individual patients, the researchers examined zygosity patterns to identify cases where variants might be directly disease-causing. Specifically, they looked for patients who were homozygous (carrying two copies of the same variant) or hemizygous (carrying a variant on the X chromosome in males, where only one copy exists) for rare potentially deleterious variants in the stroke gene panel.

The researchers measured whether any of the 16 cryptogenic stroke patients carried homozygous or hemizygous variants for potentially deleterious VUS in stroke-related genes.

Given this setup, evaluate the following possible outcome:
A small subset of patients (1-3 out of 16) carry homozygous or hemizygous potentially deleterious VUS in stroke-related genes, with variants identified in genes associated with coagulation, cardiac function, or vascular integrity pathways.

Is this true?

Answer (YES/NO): YES